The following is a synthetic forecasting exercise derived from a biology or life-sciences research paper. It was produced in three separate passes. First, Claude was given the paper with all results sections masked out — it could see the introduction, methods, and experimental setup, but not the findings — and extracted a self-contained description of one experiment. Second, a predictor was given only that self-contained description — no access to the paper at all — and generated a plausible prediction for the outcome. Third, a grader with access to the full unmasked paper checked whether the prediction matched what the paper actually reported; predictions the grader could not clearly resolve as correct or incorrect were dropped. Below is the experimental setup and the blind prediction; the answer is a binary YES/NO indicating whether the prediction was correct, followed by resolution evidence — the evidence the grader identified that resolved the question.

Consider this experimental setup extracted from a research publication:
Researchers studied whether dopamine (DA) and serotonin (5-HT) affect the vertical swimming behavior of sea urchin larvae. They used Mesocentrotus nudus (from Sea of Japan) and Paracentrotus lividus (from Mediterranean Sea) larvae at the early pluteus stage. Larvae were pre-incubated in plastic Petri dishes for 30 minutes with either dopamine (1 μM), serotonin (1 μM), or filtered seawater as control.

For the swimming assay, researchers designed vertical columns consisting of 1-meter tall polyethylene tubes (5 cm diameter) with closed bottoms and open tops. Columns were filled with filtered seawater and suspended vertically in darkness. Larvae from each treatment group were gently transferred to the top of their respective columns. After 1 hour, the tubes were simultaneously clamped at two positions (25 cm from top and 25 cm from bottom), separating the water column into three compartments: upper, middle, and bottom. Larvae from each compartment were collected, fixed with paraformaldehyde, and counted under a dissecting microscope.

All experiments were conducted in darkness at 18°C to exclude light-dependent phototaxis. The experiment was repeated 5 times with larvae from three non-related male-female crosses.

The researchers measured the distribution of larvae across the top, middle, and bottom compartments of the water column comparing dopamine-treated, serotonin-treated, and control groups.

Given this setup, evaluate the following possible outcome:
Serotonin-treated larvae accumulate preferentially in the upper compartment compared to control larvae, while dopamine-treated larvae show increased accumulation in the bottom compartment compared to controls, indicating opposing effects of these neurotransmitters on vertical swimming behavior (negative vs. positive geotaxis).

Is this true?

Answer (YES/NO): YES